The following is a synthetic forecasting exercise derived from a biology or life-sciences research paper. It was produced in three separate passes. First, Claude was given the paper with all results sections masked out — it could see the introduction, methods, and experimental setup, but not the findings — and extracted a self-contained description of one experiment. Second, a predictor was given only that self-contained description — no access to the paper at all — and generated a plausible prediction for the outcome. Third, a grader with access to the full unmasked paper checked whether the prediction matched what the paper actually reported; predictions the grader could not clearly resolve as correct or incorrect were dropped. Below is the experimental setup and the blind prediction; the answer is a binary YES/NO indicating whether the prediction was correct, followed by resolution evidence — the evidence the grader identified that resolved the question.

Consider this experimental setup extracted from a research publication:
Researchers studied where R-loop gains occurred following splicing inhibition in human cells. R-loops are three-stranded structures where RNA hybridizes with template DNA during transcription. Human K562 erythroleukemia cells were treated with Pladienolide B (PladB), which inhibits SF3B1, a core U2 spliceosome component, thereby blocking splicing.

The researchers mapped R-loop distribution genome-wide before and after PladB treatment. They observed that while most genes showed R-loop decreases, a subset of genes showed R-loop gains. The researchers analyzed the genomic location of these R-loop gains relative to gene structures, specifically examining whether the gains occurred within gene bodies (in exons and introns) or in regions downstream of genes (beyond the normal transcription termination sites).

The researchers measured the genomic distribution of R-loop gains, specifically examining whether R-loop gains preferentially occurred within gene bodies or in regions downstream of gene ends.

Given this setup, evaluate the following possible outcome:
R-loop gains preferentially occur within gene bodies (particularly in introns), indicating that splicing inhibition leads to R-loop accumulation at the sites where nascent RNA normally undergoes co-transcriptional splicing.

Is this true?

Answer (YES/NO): NO